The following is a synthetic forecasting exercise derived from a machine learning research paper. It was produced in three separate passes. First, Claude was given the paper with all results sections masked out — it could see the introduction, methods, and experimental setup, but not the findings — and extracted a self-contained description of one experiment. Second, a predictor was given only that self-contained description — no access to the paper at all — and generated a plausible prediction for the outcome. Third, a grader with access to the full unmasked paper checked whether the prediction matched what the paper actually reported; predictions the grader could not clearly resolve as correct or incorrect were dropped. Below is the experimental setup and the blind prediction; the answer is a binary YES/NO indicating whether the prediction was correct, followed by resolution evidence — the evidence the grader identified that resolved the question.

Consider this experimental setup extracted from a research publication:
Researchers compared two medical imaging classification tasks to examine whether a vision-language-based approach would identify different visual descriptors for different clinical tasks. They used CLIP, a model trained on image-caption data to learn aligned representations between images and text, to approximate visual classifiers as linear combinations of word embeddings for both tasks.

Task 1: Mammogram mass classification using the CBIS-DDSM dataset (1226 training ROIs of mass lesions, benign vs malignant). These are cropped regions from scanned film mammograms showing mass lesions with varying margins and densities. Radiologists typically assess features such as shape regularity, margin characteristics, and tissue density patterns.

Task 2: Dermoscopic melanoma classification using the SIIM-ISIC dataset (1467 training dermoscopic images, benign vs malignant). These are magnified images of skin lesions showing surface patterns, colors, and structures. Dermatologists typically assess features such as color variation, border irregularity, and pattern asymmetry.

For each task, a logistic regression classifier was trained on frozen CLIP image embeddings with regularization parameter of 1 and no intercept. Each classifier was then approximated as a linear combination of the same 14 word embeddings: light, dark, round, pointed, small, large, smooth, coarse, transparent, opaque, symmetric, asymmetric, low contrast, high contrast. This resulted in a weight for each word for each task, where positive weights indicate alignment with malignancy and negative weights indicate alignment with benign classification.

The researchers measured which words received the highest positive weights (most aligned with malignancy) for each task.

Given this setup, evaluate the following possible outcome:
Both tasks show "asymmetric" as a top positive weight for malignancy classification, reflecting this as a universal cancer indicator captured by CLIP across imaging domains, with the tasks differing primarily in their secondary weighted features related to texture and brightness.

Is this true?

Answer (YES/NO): NO